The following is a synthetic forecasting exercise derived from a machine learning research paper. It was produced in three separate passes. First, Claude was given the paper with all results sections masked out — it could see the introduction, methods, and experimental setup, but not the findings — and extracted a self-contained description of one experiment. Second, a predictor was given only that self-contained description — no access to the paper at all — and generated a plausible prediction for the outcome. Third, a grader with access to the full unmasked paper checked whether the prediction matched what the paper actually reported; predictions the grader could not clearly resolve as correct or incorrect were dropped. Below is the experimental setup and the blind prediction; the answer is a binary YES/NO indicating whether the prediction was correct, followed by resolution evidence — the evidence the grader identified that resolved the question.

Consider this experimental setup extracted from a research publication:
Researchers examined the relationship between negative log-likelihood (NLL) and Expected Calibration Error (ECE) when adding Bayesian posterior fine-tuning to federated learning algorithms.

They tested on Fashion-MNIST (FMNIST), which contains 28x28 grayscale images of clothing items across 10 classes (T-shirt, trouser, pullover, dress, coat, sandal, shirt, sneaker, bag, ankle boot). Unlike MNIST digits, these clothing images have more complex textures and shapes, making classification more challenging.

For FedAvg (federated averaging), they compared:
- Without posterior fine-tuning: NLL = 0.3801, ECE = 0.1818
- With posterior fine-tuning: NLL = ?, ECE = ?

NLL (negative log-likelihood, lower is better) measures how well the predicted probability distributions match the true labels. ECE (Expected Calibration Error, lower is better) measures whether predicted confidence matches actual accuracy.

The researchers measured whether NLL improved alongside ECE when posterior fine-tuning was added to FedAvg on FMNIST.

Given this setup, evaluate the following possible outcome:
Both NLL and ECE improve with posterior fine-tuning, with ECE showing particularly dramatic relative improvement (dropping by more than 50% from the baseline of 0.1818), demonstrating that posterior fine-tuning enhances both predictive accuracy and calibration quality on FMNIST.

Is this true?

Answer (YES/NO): NO